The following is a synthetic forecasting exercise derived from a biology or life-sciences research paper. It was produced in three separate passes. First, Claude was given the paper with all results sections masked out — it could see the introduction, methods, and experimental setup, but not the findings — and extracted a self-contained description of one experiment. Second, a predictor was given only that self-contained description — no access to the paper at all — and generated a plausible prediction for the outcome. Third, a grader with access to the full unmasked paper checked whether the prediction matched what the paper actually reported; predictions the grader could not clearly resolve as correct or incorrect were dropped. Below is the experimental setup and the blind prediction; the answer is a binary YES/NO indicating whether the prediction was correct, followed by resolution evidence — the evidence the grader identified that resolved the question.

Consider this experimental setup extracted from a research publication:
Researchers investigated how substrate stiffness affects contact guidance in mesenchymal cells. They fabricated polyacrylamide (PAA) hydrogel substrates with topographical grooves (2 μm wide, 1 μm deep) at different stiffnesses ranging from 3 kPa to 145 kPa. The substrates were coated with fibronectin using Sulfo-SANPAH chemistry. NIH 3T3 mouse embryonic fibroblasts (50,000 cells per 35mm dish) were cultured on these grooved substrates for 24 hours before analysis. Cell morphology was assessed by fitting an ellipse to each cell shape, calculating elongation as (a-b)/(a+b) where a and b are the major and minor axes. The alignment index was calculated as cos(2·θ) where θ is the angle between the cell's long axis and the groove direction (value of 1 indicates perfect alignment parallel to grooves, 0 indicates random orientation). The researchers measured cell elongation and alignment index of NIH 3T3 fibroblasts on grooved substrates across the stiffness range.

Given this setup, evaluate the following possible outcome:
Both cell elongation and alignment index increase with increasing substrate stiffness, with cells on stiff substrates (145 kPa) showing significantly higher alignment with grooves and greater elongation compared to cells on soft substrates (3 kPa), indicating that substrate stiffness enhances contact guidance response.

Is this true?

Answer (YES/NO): NO